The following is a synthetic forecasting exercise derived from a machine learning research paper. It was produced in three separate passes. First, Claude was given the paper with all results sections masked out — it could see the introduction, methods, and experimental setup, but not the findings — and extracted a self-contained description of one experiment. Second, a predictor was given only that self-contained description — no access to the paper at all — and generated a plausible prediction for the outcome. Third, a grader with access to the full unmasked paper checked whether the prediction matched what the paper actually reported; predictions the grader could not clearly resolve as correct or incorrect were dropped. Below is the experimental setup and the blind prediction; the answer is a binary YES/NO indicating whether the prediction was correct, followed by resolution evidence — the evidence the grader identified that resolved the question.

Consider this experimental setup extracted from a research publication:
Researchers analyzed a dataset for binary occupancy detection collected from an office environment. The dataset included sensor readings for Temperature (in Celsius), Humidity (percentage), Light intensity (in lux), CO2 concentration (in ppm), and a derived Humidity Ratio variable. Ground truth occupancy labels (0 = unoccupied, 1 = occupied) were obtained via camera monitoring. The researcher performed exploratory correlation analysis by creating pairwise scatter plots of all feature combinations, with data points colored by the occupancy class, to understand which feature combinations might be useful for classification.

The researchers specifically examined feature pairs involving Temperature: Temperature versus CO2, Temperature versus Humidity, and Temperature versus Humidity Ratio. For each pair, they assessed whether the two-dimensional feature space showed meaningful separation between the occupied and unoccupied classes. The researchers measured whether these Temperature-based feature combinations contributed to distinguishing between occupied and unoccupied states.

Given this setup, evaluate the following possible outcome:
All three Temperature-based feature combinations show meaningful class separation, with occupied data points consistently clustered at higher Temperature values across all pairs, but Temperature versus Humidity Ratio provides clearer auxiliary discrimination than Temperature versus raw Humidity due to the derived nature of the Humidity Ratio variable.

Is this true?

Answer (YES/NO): NO